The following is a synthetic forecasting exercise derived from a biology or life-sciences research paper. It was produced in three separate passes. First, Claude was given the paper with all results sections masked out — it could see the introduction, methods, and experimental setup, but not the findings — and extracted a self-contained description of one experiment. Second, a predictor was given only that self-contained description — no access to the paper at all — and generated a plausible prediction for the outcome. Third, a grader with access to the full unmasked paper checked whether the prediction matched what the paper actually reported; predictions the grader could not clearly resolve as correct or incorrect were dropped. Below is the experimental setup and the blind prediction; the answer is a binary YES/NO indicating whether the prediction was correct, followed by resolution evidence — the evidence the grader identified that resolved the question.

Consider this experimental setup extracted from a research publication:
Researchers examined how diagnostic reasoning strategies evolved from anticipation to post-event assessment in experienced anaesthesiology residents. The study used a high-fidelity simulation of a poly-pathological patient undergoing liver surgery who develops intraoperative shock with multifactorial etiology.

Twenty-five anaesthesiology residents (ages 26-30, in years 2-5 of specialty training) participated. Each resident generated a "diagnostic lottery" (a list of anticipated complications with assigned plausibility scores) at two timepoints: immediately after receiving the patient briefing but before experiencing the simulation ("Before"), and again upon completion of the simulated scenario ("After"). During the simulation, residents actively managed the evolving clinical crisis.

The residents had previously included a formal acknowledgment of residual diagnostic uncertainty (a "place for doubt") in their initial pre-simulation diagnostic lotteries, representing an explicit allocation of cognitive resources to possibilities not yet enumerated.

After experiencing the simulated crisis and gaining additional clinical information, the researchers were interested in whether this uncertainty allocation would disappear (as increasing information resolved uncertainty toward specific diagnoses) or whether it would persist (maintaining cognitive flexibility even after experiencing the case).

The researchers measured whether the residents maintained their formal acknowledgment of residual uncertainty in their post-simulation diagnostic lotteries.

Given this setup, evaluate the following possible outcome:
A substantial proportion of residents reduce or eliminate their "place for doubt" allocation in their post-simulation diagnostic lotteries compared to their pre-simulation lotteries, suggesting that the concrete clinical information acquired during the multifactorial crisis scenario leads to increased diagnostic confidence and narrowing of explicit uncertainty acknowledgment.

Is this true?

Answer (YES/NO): NO